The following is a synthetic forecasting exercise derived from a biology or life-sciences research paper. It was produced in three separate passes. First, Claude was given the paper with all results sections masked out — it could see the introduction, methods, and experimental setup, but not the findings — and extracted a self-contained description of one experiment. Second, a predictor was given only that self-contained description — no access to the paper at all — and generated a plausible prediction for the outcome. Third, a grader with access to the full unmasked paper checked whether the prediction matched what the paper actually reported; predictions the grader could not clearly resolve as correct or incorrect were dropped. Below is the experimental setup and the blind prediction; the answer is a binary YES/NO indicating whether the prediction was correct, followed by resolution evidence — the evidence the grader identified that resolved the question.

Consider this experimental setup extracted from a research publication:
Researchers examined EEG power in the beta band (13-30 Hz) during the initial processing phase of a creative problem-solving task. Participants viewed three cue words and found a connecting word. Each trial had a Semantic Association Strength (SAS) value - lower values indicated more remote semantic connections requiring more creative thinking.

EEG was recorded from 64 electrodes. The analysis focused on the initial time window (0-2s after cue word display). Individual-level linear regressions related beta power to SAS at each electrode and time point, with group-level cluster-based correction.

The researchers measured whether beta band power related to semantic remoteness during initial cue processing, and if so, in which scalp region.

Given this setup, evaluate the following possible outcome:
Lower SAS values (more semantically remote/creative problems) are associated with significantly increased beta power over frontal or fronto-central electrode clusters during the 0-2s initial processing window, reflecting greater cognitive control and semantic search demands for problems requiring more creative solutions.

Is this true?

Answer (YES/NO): NO